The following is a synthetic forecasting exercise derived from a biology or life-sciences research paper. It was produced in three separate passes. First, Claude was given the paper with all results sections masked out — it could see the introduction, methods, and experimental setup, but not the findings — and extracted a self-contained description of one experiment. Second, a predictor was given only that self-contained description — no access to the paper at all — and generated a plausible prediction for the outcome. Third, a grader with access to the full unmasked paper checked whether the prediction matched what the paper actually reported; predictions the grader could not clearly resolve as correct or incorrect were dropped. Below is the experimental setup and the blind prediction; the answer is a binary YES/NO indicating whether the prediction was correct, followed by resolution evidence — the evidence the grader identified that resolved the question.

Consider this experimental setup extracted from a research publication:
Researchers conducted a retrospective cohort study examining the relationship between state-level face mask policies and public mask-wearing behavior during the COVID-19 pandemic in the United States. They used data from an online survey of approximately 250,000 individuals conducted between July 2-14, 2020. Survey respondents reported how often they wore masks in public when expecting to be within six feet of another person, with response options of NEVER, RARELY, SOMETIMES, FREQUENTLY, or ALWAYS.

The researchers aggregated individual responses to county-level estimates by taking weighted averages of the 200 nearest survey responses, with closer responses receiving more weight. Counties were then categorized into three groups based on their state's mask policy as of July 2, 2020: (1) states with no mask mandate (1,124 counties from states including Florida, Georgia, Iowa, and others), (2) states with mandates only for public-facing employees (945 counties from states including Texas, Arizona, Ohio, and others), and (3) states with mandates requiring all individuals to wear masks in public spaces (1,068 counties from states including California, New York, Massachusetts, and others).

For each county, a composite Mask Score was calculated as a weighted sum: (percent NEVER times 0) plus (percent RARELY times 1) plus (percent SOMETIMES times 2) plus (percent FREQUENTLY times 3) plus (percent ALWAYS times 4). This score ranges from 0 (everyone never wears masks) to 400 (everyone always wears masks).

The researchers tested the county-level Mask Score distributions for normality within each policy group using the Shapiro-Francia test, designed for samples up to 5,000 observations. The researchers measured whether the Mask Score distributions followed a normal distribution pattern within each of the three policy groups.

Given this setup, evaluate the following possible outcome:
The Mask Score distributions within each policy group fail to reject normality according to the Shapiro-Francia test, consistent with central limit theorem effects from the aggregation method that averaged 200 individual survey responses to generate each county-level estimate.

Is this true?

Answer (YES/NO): NO